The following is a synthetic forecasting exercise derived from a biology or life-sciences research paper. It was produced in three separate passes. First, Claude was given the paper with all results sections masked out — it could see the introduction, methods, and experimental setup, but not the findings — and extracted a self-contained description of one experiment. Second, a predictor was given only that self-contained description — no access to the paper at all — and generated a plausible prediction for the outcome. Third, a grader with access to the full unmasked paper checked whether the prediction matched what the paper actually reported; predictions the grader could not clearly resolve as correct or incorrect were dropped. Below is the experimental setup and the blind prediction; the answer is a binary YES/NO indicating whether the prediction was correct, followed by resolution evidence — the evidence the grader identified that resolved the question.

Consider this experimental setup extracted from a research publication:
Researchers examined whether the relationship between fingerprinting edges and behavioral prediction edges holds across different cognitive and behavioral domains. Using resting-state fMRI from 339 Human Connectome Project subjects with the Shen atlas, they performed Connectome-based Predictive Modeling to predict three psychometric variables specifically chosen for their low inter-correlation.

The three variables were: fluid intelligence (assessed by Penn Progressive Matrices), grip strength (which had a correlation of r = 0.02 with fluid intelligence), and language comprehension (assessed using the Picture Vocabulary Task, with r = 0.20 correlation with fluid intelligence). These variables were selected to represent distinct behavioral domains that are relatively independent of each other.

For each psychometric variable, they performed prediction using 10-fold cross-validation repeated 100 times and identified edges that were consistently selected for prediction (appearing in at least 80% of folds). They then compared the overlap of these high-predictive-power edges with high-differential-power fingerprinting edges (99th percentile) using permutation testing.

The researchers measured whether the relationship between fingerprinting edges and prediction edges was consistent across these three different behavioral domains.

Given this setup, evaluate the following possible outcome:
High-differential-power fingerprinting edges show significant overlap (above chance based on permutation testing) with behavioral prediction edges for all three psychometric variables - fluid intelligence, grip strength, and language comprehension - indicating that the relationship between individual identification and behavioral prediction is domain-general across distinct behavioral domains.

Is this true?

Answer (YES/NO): NO